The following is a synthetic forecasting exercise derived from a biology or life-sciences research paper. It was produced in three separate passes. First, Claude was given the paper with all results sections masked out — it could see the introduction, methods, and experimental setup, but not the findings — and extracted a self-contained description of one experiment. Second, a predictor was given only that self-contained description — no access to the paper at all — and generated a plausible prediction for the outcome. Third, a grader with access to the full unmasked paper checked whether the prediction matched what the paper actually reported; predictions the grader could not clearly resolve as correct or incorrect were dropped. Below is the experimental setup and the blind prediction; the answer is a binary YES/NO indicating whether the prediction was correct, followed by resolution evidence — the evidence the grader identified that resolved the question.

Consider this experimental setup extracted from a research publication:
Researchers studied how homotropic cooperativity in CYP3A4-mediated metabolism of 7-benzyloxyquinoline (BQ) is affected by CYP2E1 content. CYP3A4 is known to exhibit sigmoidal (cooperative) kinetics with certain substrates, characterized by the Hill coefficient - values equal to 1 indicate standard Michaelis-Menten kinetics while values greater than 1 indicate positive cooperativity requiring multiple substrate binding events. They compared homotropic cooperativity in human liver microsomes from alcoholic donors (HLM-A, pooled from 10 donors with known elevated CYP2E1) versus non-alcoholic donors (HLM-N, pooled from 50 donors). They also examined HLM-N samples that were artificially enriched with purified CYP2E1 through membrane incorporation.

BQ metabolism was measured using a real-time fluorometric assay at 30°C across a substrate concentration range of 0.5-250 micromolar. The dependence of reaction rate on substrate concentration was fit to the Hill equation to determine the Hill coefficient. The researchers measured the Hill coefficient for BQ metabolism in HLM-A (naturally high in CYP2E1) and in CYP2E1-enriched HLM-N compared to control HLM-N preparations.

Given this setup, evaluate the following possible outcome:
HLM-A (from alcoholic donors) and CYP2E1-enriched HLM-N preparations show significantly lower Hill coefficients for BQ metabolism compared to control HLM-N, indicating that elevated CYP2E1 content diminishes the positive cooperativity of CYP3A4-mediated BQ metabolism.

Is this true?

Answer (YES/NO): YES